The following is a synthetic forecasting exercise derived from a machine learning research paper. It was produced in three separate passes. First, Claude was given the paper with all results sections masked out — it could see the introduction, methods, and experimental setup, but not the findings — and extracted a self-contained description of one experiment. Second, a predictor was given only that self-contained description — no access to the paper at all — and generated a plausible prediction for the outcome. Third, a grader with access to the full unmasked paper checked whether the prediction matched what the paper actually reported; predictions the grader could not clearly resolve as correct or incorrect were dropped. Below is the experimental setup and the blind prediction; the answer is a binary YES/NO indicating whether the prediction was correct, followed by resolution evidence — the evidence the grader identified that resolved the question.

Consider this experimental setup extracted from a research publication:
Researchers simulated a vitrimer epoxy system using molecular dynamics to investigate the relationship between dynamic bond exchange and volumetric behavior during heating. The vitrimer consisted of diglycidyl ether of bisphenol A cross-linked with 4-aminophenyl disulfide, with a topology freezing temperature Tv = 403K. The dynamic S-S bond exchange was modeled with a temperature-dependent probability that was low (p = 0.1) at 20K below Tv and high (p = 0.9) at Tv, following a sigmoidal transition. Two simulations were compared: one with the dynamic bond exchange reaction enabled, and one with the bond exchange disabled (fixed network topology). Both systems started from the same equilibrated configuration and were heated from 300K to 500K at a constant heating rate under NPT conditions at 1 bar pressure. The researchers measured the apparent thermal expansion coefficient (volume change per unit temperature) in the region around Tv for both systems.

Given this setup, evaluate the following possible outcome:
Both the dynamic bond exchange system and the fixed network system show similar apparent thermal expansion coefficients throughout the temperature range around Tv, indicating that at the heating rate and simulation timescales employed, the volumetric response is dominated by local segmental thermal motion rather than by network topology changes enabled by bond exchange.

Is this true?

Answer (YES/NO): NO